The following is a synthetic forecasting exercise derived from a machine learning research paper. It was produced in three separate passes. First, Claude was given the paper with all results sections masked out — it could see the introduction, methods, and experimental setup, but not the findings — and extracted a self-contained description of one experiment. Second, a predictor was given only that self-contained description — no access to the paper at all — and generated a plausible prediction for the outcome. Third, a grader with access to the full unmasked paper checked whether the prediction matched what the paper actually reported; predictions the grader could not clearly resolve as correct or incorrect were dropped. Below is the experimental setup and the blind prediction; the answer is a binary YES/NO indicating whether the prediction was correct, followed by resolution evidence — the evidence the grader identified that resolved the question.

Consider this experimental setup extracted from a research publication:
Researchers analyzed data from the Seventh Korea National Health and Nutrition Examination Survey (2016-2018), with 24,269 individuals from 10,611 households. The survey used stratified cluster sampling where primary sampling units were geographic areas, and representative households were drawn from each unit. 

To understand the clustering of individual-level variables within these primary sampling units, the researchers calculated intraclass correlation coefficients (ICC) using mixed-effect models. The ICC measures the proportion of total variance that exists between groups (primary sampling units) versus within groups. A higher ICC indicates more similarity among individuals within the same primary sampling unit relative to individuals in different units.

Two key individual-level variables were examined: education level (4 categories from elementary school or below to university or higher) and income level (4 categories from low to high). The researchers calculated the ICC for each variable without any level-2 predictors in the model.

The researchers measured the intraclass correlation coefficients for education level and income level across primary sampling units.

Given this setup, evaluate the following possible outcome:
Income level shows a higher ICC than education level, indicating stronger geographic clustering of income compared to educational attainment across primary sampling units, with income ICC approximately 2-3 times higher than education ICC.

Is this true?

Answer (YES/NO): YES